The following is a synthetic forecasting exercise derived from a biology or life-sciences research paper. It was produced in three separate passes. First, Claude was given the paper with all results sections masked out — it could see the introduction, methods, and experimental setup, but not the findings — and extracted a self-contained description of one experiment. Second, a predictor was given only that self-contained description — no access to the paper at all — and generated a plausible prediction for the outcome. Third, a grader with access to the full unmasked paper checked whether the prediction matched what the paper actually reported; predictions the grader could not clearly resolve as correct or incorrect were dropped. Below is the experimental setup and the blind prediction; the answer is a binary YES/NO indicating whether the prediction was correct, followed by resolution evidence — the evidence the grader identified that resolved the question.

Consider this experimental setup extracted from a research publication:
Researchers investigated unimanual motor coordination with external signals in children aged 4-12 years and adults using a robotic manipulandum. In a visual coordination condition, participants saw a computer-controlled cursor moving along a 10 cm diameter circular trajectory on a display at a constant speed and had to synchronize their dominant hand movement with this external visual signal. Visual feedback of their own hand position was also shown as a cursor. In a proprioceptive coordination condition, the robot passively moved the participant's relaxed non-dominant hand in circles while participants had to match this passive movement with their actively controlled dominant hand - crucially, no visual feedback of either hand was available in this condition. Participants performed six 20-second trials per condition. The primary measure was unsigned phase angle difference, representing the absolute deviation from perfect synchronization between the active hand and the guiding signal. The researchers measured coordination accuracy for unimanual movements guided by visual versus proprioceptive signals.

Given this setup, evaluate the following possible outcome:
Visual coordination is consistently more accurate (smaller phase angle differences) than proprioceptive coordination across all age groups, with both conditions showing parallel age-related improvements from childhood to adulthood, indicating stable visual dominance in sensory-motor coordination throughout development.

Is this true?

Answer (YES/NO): NO